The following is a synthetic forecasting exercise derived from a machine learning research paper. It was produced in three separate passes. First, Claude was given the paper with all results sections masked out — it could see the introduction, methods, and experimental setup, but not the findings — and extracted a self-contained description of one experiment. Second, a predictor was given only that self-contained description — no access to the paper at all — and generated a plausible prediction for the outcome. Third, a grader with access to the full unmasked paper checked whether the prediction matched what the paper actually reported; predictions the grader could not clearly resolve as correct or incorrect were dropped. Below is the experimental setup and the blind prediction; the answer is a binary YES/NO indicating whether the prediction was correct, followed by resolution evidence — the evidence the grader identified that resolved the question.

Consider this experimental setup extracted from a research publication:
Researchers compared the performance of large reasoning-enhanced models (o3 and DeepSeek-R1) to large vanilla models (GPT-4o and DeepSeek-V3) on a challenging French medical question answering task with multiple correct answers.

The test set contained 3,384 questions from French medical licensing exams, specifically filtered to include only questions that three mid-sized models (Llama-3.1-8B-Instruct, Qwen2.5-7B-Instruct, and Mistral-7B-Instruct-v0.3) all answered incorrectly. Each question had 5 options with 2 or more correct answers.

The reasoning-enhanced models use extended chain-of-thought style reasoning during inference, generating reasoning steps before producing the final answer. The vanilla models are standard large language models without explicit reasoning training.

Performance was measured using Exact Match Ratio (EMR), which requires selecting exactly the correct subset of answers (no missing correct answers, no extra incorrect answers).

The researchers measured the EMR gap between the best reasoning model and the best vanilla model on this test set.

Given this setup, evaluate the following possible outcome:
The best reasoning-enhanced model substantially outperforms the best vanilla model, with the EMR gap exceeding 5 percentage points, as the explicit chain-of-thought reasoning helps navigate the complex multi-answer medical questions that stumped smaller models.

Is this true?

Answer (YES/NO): YES